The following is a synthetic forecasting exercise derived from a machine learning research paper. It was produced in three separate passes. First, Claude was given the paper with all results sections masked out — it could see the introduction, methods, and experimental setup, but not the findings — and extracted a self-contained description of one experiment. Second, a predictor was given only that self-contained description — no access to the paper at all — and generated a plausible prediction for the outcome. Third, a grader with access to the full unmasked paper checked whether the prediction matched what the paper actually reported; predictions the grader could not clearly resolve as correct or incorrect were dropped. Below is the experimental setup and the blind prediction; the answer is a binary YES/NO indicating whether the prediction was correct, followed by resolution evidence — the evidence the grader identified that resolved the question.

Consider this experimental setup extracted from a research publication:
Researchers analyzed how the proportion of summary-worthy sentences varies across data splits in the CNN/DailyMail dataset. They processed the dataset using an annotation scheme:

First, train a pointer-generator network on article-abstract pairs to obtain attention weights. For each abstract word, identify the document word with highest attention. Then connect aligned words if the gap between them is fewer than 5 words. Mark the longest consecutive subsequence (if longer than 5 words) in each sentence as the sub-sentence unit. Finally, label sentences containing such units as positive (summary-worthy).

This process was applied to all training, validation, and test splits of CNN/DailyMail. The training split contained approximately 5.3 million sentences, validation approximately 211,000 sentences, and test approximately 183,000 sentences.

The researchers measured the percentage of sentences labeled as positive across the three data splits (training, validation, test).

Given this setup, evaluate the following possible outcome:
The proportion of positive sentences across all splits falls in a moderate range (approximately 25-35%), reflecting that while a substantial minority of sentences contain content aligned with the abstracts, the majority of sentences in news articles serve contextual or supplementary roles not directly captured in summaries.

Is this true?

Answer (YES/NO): NO